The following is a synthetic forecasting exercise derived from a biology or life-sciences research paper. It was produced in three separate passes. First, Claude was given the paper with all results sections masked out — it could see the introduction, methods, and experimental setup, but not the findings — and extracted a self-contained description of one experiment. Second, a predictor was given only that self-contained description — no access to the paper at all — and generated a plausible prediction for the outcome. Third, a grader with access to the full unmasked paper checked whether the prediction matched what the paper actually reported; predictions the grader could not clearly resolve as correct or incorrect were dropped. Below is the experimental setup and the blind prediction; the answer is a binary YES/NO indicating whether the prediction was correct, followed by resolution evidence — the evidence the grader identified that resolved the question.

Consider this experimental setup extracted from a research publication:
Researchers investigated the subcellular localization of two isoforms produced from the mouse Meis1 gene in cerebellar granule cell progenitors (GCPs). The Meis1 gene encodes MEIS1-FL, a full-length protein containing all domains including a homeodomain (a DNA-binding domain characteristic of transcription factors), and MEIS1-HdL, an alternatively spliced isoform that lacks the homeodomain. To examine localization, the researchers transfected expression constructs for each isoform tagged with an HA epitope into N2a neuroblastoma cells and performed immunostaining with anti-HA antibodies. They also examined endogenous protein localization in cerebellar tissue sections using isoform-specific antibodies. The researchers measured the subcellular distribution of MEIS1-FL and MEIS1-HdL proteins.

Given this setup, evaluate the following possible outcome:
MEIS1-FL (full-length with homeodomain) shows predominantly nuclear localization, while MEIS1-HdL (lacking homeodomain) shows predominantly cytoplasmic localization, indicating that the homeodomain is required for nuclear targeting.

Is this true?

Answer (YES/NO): YES